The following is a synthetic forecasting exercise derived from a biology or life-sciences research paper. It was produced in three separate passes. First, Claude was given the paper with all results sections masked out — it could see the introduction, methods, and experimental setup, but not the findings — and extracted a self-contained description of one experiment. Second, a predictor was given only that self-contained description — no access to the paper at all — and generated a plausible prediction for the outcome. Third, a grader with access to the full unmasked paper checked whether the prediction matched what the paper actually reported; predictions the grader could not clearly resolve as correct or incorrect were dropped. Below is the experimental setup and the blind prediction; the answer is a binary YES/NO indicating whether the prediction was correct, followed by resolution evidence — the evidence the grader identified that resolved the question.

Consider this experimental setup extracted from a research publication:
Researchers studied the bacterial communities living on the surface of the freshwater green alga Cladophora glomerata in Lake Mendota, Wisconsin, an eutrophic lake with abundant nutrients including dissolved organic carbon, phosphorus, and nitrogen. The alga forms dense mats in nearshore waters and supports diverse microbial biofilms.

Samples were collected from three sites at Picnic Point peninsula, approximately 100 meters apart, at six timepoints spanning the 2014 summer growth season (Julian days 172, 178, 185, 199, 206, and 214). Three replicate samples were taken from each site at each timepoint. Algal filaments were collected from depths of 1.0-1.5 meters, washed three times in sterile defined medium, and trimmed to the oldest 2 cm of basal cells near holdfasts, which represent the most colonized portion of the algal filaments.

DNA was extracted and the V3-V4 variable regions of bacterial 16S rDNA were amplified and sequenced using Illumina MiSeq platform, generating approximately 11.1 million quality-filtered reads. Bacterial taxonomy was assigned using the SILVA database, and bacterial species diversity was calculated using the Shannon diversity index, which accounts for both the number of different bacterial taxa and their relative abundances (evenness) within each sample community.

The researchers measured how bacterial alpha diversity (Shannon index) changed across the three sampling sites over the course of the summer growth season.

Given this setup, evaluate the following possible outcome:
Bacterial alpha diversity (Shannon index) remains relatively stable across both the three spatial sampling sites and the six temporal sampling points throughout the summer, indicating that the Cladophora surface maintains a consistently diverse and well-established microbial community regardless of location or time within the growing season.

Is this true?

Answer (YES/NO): NO